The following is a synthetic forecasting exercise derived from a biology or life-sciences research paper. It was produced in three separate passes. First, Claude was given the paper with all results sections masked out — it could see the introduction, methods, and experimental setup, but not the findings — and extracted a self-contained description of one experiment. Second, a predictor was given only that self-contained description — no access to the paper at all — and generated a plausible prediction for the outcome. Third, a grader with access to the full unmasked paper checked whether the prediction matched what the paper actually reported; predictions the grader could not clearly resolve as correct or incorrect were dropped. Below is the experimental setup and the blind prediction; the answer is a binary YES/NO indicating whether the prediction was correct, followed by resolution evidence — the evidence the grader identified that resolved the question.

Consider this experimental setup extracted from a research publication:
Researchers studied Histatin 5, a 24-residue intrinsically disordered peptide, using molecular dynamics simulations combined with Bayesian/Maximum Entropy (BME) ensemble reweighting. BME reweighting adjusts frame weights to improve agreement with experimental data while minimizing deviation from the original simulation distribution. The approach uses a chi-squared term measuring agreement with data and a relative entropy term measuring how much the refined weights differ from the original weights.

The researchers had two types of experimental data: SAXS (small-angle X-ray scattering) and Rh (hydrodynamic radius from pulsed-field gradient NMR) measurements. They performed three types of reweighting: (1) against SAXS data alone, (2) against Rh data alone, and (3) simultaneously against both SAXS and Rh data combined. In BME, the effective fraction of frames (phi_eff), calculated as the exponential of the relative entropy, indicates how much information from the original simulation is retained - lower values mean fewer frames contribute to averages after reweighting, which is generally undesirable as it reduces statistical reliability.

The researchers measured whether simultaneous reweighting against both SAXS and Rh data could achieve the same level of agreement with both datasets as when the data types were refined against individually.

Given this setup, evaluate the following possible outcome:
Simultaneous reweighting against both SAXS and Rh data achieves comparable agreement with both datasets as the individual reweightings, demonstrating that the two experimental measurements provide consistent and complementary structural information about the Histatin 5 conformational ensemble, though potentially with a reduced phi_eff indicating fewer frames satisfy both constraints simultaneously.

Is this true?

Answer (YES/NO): NO